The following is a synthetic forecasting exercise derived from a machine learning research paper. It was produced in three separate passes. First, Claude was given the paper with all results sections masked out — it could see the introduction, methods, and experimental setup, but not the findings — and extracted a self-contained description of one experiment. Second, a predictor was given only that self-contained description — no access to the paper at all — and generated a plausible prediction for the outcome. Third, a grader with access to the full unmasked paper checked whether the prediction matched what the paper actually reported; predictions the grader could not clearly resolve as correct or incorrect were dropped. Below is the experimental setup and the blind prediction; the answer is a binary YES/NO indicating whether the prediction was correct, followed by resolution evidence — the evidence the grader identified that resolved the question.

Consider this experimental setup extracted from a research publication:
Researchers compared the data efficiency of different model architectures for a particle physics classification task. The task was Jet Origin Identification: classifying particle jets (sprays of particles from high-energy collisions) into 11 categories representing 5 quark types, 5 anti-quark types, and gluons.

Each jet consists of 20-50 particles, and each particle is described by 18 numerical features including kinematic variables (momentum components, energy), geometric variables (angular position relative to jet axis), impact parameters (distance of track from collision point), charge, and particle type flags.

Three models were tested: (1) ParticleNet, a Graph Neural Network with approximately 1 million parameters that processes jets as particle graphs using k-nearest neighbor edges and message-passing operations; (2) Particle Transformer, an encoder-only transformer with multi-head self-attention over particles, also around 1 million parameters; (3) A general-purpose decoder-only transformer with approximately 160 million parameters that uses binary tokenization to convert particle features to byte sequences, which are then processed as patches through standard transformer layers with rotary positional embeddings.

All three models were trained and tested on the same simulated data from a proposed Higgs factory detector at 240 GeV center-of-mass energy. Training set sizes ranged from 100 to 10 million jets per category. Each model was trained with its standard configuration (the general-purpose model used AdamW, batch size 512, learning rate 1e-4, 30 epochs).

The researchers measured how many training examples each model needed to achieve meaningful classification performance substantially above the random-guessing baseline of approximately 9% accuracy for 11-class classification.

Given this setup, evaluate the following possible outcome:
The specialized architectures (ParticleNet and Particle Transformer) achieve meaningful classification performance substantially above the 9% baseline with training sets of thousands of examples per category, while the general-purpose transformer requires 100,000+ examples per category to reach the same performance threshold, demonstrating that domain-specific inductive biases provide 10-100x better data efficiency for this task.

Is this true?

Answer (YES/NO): NO